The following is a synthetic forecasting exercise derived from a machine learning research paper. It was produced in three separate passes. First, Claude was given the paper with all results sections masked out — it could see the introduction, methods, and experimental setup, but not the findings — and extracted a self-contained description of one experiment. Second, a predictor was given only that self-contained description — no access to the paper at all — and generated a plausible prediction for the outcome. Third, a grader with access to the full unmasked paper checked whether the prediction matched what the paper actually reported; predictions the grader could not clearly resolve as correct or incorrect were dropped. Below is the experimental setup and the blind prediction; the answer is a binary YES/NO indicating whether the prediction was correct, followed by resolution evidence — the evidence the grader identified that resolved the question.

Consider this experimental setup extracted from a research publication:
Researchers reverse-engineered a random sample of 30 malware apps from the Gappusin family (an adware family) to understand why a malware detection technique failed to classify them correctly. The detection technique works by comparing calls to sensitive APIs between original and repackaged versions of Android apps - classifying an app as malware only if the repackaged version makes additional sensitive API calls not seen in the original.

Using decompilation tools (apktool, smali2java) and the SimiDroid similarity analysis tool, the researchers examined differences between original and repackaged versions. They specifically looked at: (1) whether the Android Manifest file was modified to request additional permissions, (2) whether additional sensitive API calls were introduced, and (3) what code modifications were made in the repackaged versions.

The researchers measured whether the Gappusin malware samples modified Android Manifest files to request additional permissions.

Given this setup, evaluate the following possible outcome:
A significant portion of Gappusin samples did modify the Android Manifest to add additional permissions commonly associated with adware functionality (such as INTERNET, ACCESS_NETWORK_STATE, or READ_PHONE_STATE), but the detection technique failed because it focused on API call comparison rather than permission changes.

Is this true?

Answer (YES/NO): NO